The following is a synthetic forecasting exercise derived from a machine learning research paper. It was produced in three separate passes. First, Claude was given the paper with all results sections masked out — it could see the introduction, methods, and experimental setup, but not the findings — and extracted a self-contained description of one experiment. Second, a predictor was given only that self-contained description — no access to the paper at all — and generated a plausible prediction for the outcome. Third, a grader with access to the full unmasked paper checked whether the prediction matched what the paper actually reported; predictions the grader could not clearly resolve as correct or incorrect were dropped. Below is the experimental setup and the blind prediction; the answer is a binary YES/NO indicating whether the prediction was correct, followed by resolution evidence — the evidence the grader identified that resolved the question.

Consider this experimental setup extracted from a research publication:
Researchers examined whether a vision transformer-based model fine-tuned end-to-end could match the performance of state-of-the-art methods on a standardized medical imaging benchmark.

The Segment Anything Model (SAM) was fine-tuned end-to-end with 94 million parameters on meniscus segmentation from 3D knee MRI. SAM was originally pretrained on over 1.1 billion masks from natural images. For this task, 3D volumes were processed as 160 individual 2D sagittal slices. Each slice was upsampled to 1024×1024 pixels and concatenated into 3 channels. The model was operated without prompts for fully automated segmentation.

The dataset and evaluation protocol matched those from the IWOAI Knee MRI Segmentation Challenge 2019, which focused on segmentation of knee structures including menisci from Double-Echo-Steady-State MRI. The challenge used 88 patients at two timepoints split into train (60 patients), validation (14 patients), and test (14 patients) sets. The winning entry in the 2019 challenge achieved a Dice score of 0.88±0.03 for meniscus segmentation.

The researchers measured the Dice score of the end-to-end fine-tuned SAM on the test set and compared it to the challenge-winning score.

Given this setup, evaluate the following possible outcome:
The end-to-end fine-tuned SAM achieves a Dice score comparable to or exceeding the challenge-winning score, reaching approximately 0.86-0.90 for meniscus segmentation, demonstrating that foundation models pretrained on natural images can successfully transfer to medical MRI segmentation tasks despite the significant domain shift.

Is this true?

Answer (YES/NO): YES